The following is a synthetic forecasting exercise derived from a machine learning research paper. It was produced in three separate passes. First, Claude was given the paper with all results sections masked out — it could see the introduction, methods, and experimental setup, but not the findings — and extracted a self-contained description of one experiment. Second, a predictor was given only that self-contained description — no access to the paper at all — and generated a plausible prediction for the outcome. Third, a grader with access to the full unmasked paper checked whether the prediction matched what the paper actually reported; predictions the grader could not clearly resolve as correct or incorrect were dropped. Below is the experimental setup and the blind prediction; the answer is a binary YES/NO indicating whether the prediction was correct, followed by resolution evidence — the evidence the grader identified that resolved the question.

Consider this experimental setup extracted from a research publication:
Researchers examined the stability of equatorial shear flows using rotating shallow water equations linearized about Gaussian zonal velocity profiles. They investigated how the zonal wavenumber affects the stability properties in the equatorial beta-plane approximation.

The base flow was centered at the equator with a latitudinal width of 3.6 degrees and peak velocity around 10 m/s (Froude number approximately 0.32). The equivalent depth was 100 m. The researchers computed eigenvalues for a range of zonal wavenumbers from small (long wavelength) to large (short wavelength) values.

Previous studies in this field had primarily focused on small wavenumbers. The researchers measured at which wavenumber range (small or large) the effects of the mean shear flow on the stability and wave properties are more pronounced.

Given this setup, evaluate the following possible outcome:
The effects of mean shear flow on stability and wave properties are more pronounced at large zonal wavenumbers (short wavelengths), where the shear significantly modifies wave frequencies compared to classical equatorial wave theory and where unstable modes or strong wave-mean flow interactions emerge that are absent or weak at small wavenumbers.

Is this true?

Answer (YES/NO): NO